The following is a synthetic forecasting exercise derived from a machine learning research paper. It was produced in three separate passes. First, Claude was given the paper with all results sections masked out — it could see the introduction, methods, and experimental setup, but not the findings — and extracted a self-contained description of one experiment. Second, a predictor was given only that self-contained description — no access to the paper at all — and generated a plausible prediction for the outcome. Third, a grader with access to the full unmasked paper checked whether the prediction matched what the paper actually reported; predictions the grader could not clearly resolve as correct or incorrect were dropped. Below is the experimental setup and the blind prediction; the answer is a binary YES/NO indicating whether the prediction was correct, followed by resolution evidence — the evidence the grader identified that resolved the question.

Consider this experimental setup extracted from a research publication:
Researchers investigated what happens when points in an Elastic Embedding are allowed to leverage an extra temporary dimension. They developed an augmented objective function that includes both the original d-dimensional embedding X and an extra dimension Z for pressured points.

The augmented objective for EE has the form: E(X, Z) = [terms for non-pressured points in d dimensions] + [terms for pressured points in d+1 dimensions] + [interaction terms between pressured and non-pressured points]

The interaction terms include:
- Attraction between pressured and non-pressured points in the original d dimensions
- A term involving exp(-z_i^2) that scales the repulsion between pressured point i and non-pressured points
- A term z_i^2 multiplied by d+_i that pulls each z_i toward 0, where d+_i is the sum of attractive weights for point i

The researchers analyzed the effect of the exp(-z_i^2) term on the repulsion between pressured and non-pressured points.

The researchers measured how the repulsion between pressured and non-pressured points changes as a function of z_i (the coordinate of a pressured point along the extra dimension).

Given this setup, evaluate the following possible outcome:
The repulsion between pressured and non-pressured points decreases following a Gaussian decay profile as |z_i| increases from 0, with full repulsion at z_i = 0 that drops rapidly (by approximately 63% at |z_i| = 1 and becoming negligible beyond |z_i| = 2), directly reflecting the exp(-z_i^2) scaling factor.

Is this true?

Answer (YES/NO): YES